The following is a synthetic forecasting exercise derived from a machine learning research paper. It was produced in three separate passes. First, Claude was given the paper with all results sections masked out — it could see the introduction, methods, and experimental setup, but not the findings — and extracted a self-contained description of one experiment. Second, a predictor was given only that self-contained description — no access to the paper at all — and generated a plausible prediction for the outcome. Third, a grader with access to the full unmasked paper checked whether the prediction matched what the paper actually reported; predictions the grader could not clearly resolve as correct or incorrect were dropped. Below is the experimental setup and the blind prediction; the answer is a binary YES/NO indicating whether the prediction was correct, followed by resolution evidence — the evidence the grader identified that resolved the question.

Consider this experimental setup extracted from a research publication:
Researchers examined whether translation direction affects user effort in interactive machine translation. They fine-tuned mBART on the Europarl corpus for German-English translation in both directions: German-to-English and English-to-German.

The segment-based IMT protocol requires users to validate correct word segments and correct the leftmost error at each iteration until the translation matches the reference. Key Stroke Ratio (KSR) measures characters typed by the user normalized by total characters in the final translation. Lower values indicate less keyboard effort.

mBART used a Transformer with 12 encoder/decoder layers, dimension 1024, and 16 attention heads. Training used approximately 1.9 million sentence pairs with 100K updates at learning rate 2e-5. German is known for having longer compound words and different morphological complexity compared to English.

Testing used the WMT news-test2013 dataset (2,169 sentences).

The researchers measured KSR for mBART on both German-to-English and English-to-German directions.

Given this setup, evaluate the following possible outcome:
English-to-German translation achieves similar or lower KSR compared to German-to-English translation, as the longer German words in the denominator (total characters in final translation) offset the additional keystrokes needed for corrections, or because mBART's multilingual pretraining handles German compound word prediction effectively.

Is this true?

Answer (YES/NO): YES